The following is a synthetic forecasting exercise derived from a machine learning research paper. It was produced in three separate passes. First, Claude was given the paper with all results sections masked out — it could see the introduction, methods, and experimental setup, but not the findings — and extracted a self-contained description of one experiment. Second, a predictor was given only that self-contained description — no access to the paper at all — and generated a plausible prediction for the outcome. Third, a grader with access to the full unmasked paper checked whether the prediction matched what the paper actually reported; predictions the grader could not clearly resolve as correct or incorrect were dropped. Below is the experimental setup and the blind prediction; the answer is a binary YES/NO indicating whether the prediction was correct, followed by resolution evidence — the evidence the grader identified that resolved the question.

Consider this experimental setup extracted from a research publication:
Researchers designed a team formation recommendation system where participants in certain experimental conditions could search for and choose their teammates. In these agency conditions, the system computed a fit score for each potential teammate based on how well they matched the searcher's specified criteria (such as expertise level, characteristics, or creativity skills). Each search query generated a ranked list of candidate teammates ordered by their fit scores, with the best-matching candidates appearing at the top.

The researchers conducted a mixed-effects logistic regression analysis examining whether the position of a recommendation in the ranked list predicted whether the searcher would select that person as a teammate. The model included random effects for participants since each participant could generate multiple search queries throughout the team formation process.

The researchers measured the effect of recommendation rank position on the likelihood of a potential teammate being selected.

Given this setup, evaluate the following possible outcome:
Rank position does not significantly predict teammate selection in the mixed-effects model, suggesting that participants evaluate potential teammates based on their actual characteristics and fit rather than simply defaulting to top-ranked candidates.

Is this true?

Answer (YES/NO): NO